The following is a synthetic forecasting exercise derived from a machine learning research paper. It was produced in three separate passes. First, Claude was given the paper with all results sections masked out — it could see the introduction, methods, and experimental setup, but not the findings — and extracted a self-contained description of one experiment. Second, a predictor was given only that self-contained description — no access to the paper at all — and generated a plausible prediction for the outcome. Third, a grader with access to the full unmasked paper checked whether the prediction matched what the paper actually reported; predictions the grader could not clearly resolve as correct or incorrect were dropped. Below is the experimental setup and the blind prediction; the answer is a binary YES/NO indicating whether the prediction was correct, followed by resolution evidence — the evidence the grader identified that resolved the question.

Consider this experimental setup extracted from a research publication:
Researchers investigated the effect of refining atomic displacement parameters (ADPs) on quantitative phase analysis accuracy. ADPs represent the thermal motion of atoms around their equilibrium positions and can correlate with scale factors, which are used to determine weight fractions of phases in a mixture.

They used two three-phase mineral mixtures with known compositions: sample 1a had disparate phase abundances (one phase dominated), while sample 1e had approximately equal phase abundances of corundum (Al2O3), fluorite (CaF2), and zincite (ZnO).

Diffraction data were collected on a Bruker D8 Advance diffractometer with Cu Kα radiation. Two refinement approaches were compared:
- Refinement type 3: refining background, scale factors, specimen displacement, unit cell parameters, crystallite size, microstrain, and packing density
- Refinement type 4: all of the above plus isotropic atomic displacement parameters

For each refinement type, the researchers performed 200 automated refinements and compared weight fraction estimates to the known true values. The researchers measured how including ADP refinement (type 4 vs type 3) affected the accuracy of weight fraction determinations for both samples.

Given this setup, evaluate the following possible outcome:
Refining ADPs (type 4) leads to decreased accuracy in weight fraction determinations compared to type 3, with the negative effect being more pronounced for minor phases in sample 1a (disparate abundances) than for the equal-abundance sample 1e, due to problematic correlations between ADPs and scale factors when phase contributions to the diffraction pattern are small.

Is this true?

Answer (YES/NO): YES